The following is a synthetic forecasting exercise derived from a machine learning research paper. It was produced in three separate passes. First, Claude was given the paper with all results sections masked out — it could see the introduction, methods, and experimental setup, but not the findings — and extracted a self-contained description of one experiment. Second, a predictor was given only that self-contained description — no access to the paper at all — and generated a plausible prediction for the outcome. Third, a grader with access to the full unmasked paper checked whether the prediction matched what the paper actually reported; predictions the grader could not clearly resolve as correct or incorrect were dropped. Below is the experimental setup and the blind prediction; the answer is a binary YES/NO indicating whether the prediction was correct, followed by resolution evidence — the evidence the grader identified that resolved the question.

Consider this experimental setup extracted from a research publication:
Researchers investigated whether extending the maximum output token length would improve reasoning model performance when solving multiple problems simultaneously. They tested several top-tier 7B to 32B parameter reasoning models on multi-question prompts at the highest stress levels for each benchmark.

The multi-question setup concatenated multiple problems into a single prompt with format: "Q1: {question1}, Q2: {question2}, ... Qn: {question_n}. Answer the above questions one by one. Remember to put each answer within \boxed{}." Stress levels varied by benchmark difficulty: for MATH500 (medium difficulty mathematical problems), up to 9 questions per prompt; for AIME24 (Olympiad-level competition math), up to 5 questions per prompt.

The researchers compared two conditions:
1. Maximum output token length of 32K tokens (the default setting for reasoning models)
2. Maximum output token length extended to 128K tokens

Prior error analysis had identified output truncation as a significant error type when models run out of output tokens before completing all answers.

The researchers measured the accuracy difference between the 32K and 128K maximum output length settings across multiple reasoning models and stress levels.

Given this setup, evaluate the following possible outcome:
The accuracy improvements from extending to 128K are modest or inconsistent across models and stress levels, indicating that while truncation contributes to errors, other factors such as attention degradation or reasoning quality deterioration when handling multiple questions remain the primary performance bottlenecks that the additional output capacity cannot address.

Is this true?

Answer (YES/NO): YES